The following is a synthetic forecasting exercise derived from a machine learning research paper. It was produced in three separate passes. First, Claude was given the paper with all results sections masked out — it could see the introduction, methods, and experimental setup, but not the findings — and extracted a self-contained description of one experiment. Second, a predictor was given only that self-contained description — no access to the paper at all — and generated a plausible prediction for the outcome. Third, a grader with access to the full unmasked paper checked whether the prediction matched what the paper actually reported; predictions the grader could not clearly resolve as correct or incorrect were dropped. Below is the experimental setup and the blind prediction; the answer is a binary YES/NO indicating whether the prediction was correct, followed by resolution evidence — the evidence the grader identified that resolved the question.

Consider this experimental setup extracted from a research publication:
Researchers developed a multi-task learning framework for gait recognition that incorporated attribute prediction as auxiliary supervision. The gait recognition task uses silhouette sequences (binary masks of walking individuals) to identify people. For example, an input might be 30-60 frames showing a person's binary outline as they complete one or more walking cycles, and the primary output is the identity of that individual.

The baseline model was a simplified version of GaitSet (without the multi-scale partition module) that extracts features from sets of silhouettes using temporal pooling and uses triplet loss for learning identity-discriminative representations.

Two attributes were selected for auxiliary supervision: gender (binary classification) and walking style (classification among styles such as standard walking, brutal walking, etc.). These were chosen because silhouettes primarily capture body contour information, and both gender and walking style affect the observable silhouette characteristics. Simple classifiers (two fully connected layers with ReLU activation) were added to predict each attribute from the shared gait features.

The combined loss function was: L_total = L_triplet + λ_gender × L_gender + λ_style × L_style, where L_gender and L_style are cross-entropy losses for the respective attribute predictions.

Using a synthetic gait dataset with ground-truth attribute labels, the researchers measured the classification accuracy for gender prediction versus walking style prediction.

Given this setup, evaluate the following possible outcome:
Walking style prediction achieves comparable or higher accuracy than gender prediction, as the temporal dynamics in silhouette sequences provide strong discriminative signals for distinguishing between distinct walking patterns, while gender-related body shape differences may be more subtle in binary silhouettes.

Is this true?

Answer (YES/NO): YES